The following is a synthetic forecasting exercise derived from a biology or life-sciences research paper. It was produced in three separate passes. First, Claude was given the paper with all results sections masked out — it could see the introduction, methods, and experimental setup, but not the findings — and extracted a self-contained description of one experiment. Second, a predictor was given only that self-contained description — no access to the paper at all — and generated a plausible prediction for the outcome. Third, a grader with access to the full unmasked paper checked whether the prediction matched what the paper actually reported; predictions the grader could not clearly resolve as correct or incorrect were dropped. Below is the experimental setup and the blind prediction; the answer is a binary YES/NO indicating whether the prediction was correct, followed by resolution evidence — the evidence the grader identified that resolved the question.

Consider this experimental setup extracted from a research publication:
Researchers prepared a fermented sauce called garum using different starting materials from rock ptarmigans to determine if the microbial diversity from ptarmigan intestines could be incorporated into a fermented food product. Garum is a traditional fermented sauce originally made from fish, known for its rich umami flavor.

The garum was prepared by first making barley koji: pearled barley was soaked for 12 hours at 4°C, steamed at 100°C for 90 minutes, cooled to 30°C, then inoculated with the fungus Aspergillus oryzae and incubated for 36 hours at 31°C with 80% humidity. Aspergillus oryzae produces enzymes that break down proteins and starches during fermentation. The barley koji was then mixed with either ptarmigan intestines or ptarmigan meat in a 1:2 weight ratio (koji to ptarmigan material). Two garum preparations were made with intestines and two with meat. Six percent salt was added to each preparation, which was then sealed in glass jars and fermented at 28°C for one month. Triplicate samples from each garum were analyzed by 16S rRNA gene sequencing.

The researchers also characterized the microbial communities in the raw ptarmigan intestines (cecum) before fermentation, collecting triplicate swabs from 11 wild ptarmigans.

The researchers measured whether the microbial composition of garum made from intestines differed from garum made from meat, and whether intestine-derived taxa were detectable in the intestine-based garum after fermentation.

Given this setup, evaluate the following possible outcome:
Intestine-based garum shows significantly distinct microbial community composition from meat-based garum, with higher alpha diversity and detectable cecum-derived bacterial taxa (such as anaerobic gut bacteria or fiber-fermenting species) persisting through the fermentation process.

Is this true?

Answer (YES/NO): YES